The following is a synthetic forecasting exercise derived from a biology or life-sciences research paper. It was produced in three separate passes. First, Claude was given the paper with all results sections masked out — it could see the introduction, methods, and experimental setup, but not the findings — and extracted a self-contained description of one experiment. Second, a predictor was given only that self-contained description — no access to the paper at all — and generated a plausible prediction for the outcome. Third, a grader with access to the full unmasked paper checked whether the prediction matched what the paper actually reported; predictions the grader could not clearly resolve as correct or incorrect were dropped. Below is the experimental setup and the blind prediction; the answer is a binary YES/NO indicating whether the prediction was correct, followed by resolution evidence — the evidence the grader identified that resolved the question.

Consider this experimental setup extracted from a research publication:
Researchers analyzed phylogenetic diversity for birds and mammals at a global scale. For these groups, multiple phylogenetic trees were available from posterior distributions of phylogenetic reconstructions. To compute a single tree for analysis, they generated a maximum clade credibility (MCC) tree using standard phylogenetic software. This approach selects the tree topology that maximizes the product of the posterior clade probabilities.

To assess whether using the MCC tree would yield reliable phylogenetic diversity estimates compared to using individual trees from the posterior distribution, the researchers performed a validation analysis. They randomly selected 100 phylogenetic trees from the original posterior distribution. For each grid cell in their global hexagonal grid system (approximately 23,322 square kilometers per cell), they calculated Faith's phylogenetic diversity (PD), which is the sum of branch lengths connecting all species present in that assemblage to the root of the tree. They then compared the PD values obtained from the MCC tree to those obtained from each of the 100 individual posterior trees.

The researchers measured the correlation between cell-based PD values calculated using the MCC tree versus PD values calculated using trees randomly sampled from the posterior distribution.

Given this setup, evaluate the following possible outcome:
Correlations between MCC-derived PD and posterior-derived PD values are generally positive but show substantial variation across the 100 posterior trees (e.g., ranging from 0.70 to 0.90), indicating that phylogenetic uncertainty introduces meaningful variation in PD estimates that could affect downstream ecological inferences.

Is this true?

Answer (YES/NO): NO